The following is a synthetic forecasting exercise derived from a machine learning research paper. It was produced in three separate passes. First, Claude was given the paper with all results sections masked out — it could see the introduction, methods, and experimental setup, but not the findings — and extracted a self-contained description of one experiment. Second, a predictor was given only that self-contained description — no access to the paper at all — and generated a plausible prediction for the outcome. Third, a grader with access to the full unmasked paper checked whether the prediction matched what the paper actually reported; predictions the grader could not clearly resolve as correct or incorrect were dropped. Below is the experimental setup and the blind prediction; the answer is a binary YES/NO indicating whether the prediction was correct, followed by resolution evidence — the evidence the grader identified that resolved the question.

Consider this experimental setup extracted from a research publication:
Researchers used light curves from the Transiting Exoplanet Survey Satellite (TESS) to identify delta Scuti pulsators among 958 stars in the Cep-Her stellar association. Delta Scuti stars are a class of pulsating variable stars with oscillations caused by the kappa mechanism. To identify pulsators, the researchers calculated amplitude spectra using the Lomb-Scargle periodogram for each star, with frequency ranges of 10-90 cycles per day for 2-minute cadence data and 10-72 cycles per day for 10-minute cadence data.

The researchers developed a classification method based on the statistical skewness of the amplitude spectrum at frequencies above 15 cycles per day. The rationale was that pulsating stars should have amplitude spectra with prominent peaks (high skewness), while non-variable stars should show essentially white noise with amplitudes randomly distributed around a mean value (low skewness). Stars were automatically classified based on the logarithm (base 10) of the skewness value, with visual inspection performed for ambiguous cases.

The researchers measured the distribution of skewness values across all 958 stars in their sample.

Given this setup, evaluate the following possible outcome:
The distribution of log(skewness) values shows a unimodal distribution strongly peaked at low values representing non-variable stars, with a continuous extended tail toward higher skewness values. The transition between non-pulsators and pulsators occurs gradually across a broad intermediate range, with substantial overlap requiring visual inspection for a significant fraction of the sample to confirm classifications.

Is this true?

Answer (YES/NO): NO